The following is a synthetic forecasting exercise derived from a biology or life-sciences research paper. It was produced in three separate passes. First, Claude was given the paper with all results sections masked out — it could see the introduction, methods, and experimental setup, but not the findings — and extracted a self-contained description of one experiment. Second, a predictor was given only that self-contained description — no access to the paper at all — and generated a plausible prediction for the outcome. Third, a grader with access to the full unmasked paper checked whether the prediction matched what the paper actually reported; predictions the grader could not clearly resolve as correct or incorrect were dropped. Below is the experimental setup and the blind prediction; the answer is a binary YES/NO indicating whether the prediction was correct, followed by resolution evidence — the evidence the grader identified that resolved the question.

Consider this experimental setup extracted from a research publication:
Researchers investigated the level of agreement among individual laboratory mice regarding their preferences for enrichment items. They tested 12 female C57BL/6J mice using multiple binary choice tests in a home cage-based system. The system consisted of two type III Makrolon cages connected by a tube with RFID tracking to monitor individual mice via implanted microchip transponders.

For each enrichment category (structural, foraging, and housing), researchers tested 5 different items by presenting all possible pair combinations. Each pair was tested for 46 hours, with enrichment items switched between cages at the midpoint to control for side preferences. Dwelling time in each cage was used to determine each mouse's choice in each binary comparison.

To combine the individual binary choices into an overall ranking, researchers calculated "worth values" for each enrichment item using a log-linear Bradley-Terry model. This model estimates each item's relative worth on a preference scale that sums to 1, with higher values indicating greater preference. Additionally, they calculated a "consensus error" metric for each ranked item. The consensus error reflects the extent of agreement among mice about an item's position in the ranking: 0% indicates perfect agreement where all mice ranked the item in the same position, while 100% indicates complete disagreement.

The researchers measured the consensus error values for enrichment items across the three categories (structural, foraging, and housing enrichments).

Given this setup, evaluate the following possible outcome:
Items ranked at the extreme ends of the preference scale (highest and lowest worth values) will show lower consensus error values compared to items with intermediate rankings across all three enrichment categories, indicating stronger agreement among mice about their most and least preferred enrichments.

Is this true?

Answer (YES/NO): NO